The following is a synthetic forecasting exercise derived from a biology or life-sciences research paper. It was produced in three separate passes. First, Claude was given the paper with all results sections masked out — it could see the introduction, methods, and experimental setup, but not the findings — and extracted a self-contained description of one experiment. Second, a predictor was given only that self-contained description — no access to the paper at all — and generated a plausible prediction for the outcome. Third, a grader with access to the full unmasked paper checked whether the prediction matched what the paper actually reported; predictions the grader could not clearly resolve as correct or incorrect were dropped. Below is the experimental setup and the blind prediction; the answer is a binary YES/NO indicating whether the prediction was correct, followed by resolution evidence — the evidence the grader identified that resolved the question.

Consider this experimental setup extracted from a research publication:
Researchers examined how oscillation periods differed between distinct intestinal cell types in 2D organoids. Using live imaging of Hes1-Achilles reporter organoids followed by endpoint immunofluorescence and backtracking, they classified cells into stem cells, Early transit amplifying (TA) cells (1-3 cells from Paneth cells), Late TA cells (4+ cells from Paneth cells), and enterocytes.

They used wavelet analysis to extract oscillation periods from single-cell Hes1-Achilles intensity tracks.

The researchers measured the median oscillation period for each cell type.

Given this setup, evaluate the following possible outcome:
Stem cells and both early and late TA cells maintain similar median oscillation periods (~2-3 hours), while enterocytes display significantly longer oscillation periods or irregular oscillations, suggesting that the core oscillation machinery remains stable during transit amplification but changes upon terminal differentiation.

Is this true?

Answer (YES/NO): NO